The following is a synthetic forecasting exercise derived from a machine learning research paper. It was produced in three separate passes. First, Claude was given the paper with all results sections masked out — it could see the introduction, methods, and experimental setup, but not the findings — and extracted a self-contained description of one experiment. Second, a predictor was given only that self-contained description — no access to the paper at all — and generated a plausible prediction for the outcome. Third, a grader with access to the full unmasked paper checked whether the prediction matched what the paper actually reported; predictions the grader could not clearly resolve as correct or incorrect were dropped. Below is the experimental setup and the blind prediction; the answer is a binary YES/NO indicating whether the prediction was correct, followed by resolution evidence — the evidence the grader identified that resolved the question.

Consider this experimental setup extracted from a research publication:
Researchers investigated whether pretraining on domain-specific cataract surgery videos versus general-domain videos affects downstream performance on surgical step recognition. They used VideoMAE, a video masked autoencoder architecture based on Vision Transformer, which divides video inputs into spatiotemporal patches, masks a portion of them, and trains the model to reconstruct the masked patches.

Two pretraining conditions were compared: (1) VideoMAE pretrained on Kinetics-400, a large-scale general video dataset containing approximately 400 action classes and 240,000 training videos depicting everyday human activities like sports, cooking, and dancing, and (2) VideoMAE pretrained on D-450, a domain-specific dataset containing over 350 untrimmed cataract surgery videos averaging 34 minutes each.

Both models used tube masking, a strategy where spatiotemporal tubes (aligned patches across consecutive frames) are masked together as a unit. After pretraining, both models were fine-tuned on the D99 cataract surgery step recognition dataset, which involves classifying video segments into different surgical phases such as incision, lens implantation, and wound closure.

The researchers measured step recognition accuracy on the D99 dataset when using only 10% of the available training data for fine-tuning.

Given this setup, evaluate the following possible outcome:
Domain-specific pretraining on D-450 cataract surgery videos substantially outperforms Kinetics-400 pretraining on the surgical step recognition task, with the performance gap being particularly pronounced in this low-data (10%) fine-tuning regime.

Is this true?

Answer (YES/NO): YES